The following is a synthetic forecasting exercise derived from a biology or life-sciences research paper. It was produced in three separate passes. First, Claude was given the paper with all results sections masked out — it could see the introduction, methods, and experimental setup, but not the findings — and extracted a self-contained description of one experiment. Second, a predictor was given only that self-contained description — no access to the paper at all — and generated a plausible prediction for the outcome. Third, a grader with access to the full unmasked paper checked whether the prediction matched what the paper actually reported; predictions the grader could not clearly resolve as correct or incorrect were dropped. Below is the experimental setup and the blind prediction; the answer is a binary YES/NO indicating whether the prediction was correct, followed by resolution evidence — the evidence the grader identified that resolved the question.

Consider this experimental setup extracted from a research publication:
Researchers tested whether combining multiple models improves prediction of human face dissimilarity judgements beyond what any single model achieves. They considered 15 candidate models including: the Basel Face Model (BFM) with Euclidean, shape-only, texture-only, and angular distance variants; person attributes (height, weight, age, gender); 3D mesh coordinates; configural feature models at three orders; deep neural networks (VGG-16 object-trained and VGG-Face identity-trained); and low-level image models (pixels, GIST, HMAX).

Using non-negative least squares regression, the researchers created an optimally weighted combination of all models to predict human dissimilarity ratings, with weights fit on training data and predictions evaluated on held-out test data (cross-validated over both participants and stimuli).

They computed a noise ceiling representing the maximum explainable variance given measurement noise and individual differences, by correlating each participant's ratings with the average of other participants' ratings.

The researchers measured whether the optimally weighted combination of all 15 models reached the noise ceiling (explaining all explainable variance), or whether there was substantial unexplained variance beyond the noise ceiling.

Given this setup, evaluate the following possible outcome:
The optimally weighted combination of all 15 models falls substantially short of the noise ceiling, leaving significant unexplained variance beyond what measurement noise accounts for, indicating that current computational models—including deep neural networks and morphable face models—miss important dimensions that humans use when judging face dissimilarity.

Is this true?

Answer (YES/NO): NO